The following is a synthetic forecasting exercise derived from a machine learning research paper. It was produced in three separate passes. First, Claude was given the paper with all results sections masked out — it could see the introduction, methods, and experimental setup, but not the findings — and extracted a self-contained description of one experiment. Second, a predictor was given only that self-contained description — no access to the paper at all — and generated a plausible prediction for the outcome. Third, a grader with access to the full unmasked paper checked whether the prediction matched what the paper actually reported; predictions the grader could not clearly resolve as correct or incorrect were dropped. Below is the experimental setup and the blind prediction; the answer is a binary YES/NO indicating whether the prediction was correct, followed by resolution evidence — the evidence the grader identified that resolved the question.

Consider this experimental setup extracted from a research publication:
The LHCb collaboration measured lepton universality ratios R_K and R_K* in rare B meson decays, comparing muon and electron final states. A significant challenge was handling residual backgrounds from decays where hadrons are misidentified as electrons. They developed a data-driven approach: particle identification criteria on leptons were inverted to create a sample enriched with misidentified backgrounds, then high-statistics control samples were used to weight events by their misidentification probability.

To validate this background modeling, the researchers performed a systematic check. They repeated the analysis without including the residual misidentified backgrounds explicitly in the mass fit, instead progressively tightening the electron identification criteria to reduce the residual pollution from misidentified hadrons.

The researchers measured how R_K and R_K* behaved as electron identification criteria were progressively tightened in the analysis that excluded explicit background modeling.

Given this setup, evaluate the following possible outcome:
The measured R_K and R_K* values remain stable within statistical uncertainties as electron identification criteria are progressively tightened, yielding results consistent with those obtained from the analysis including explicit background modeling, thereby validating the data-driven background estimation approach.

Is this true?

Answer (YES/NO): NO